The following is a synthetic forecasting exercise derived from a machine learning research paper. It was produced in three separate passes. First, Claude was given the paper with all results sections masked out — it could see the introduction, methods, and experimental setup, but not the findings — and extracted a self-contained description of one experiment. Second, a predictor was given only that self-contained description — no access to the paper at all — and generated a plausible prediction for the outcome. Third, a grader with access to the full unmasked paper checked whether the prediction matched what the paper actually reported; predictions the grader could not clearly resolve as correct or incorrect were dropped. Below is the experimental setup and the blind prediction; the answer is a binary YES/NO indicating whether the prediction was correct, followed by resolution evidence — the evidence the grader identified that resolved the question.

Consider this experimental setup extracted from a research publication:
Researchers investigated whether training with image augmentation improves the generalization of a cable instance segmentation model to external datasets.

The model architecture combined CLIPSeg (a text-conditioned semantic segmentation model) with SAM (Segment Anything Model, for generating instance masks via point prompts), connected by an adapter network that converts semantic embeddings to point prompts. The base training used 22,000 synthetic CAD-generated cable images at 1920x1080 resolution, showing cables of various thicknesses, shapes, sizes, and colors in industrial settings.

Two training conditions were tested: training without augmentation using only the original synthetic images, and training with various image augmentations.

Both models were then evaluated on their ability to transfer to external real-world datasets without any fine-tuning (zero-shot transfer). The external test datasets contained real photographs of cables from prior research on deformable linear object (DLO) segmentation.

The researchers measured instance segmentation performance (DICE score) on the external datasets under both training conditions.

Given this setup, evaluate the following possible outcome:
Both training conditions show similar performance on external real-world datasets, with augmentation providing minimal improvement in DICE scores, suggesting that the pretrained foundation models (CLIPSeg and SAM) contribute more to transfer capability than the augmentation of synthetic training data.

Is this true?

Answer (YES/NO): NO